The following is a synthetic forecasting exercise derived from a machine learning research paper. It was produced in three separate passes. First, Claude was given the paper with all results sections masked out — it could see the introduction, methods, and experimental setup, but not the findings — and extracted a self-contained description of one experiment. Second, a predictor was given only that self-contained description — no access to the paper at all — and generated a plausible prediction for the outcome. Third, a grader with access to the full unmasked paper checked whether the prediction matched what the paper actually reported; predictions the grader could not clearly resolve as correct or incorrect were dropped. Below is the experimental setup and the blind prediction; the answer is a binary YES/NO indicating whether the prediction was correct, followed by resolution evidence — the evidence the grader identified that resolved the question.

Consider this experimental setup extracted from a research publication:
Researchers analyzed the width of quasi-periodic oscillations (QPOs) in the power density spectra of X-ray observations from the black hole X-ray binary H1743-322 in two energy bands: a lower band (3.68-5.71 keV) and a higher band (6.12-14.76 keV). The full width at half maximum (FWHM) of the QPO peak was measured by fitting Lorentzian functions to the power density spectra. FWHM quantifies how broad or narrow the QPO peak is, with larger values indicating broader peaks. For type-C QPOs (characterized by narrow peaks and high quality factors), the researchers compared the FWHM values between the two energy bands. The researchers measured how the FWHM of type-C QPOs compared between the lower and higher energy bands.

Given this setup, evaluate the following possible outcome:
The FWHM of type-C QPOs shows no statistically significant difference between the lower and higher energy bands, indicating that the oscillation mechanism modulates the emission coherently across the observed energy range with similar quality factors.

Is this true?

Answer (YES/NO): NO